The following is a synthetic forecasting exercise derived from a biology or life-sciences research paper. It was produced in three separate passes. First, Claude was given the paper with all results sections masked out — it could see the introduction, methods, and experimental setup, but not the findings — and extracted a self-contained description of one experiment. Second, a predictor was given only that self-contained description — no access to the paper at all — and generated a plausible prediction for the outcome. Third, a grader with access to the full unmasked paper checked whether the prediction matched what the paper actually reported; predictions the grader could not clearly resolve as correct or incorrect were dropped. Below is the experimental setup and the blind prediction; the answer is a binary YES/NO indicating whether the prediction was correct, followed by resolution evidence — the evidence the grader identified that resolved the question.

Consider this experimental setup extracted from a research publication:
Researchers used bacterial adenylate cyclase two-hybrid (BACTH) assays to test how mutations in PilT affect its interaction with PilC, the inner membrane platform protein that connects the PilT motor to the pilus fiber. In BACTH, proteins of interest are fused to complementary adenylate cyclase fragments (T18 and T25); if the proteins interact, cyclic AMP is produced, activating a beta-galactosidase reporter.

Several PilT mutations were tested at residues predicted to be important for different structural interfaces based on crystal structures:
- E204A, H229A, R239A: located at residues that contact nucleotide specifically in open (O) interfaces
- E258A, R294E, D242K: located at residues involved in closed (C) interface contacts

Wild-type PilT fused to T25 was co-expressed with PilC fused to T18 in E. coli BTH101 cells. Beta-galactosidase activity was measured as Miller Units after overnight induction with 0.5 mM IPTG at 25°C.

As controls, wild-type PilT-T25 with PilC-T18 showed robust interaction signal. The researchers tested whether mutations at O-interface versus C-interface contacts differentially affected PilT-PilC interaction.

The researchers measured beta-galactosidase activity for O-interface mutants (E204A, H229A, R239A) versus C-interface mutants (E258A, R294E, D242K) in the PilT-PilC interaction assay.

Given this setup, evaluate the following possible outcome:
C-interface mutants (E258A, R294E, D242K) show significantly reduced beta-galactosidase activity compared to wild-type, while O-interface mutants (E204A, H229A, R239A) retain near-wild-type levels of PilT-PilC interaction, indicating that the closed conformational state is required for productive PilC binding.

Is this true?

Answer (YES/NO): NO